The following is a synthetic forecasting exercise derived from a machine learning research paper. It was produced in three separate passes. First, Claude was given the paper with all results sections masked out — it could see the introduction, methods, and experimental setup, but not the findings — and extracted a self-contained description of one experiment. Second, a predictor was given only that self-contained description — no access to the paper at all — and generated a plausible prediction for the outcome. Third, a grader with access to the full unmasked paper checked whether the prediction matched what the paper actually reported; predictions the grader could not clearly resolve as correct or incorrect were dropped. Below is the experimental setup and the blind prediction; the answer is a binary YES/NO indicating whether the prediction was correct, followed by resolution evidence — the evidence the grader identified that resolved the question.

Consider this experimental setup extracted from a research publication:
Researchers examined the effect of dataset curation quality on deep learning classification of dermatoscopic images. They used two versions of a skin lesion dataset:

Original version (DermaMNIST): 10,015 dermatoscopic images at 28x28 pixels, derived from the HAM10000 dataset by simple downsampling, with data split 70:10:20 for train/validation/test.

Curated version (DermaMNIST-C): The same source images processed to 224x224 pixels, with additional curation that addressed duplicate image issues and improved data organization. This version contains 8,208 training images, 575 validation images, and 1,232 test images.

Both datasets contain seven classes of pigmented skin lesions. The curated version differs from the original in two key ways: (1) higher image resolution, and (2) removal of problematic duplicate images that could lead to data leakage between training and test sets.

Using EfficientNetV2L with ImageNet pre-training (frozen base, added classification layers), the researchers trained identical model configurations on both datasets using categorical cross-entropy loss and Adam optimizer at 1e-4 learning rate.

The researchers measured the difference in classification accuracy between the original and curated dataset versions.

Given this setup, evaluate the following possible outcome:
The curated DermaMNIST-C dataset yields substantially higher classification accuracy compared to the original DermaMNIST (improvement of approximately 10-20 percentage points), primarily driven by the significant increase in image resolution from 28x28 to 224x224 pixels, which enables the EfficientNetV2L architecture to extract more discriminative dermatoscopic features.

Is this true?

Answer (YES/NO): NO